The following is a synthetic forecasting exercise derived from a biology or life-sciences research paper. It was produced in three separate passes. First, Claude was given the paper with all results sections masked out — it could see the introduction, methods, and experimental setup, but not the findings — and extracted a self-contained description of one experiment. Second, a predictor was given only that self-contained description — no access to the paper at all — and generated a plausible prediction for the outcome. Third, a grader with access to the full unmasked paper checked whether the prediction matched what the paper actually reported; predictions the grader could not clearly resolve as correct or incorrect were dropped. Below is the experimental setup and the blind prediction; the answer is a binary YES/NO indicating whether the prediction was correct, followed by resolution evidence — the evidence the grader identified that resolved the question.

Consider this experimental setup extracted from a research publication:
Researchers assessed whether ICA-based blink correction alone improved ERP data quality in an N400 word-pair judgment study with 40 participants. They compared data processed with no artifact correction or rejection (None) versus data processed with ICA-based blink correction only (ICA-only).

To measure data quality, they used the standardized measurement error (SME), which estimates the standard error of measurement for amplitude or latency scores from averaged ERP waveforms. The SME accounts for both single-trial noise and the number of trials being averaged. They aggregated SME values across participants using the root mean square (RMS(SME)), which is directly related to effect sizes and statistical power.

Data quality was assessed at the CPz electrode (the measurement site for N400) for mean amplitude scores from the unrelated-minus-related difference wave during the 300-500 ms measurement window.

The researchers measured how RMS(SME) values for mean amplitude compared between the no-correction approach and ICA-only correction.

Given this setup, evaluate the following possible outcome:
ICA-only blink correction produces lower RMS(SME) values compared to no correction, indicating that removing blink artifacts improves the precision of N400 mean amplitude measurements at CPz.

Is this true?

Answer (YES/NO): NO